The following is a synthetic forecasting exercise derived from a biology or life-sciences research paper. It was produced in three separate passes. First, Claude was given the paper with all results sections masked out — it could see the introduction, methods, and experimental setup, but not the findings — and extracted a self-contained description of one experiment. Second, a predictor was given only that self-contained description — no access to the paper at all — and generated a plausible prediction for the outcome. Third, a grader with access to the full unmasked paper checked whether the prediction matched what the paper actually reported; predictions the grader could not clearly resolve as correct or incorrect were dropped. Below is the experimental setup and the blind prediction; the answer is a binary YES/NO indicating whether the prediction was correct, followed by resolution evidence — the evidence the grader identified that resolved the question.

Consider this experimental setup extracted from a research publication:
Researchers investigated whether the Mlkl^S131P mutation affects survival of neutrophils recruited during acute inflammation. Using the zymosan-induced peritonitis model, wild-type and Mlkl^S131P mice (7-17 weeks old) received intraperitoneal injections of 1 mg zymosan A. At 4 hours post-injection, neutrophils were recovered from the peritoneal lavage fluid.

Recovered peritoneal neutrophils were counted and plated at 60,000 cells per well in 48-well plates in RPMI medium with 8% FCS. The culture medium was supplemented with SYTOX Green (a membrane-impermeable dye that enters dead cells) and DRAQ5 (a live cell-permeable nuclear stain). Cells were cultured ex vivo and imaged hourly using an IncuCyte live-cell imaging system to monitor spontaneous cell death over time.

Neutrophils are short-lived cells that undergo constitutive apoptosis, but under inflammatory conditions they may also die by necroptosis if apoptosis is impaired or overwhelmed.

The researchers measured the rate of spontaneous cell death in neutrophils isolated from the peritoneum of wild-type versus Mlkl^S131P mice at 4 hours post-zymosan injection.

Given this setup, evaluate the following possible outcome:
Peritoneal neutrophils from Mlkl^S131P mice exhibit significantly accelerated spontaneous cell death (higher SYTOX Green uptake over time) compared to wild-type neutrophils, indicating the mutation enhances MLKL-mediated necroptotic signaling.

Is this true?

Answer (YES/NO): NO